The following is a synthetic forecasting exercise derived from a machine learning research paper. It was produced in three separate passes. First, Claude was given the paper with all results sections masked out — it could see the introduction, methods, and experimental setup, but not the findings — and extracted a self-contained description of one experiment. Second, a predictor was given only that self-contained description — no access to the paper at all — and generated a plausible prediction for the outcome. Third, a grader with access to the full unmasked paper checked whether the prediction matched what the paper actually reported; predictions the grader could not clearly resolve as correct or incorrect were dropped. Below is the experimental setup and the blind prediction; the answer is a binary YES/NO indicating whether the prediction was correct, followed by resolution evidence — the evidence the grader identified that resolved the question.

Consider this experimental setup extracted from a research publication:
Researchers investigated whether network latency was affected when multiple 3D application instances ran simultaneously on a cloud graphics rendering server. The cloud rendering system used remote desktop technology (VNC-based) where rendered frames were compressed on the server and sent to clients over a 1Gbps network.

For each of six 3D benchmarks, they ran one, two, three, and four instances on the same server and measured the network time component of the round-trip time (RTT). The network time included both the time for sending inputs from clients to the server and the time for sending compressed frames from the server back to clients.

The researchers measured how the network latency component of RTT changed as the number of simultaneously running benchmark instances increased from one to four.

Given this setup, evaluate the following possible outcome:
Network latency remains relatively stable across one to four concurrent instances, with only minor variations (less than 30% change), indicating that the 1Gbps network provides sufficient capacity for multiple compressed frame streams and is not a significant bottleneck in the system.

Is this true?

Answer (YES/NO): YES